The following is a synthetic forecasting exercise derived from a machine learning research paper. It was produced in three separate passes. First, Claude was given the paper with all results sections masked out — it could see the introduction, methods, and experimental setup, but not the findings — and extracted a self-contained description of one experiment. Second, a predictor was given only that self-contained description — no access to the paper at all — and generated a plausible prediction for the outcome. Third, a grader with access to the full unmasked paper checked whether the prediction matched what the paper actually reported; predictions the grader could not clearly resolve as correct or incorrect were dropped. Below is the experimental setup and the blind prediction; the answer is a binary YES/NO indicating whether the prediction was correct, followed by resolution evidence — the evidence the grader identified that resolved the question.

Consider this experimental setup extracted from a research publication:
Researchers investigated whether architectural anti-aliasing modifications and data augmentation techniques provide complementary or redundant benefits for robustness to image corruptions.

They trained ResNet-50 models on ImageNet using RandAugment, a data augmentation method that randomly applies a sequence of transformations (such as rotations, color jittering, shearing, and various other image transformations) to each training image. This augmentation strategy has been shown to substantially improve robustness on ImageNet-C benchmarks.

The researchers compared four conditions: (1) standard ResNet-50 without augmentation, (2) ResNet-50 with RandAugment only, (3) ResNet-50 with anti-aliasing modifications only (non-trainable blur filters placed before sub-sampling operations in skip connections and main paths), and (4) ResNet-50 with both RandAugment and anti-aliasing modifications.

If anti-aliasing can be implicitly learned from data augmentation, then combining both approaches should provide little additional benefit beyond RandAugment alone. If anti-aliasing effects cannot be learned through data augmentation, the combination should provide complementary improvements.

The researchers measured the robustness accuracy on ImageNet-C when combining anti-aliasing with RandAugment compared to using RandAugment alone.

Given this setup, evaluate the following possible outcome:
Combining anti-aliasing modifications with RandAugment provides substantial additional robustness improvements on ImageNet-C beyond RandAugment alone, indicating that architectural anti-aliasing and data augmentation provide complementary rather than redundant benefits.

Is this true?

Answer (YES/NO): YES